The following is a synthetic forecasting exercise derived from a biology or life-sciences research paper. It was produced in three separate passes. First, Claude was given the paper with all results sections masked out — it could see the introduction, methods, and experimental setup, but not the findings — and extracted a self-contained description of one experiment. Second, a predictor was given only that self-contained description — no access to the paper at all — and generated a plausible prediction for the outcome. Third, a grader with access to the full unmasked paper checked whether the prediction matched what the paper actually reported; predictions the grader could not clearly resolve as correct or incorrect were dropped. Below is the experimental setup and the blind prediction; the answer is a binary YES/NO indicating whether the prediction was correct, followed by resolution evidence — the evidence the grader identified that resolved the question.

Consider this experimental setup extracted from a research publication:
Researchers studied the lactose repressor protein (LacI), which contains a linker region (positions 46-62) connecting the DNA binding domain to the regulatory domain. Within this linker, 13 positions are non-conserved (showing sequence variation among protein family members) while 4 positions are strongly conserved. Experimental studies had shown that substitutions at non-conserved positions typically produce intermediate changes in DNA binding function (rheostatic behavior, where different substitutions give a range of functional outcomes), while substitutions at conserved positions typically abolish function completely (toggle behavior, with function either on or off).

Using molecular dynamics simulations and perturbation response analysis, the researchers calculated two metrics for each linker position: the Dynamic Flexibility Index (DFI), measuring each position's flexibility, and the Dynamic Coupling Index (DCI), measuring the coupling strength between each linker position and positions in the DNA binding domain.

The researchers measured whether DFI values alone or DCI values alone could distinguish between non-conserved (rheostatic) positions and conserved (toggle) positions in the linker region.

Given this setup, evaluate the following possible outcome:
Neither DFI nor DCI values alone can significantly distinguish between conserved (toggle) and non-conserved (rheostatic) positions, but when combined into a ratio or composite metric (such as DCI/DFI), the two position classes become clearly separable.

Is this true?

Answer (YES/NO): NO